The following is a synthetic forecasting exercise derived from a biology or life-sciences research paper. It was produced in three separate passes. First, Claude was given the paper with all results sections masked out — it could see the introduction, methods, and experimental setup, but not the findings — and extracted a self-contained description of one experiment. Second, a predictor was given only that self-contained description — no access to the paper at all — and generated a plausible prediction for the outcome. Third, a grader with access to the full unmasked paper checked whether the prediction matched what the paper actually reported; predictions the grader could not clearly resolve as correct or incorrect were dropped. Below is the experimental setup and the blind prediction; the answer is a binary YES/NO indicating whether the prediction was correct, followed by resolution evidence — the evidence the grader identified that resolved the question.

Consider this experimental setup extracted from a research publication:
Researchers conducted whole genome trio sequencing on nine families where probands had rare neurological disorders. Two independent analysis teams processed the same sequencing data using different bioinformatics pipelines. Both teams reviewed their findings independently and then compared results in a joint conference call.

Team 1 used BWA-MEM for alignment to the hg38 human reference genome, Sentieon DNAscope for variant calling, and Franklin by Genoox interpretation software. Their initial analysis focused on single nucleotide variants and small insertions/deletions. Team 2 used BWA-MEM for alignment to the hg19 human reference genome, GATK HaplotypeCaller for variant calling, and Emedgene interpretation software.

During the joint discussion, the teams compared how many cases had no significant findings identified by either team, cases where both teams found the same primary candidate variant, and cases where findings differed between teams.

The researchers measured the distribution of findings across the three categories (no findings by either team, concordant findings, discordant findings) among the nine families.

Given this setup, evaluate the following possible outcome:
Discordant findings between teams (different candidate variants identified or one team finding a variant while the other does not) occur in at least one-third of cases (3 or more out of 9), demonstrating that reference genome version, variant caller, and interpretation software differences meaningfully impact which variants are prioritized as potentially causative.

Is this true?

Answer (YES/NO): NO